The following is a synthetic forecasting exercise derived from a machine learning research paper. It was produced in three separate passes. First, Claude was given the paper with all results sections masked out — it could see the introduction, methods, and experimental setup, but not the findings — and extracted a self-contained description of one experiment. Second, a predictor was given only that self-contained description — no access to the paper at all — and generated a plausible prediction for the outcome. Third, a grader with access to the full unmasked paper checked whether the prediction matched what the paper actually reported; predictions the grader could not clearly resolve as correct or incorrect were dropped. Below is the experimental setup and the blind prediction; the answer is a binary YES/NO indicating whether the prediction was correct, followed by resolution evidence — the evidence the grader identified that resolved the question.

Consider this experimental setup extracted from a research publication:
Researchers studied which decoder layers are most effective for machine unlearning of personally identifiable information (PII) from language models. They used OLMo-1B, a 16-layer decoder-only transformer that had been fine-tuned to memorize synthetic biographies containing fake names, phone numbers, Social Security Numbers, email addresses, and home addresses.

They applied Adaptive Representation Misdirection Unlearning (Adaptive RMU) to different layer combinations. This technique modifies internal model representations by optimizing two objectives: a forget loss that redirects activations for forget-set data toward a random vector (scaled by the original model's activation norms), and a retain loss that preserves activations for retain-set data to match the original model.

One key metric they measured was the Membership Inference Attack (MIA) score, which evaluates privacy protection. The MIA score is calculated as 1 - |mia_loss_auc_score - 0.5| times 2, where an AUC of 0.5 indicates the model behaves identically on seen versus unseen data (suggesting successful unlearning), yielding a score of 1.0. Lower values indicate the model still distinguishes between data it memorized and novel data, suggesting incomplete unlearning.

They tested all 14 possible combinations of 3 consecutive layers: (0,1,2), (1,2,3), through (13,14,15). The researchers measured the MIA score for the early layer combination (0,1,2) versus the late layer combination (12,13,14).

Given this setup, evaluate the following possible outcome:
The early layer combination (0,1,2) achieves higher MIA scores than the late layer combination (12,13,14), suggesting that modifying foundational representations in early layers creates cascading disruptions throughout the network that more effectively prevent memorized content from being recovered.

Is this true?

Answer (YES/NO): NO